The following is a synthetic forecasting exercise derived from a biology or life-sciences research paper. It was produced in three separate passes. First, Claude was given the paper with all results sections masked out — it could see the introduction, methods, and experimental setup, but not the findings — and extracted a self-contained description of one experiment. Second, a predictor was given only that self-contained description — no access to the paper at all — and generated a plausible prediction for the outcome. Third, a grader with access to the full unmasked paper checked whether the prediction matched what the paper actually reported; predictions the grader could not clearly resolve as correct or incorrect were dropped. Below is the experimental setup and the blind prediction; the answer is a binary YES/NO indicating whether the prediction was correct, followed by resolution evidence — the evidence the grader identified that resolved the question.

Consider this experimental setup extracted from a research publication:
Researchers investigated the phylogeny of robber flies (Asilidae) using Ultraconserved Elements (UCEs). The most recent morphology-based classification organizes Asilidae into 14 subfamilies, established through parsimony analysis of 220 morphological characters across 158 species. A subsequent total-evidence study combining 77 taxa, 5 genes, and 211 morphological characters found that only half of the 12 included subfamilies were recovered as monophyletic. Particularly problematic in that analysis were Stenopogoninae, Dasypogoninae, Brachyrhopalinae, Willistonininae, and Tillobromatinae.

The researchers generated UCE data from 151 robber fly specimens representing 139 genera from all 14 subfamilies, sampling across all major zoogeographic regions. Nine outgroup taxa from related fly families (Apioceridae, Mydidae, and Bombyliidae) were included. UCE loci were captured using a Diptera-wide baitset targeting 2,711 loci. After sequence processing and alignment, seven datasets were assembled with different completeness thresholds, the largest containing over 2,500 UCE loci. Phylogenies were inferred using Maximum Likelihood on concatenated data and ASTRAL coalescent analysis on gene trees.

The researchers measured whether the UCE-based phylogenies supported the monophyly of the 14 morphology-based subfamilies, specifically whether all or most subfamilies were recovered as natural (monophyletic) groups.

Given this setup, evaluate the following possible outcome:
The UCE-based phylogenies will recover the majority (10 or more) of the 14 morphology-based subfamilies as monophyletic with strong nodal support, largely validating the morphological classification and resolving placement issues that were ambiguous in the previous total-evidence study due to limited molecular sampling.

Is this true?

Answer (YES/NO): NO